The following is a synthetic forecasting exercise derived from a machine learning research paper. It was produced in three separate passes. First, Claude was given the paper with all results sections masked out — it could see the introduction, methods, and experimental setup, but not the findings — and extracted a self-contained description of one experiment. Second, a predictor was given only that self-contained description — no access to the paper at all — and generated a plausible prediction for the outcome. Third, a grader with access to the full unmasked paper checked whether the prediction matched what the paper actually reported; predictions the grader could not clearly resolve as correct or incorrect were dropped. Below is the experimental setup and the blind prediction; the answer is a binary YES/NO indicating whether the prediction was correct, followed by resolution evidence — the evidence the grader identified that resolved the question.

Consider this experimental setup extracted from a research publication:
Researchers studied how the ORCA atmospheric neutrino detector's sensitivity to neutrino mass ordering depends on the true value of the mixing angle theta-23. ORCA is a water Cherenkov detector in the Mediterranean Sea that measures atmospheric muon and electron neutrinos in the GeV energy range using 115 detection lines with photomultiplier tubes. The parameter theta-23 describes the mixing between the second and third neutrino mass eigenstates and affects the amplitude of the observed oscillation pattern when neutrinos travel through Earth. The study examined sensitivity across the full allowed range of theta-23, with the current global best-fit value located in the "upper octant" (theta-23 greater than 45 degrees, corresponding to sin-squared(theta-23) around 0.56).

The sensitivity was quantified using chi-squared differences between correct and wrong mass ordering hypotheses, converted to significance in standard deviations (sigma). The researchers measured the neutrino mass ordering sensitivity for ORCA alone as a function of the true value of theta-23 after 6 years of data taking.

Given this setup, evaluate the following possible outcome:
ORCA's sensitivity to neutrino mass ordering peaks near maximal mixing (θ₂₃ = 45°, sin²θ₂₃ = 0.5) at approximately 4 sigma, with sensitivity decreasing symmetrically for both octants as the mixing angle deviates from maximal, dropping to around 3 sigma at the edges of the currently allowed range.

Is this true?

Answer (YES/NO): NO